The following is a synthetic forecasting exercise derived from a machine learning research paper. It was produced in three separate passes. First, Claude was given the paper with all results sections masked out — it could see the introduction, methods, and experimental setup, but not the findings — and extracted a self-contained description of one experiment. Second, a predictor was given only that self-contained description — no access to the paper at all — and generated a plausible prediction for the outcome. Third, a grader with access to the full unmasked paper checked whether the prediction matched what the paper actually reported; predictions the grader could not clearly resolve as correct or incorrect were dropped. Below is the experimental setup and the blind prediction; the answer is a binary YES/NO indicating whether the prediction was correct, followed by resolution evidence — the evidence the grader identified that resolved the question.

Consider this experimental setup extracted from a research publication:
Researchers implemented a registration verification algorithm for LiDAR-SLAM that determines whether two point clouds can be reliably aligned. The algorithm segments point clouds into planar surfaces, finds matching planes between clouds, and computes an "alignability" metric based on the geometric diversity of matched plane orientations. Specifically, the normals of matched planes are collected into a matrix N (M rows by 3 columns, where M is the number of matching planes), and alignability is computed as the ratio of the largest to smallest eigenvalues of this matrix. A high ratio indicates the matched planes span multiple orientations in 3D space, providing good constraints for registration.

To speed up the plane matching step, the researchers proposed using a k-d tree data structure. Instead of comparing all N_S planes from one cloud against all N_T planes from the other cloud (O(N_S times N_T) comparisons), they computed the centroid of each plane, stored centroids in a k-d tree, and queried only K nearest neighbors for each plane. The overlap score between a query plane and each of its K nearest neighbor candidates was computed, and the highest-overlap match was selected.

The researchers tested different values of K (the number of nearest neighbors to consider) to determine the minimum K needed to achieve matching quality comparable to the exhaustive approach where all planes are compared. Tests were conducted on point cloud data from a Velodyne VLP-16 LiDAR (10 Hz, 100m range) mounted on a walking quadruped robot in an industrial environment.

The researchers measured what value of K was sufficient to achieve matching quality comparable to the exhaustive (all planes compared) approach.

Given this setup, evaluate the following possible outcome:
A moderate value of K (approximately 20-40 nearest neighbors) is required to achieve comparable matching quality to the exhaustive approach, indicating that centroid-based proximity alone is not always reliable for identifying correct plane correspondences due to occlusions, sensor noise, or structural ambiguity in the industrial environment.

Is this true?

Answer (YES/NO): NO